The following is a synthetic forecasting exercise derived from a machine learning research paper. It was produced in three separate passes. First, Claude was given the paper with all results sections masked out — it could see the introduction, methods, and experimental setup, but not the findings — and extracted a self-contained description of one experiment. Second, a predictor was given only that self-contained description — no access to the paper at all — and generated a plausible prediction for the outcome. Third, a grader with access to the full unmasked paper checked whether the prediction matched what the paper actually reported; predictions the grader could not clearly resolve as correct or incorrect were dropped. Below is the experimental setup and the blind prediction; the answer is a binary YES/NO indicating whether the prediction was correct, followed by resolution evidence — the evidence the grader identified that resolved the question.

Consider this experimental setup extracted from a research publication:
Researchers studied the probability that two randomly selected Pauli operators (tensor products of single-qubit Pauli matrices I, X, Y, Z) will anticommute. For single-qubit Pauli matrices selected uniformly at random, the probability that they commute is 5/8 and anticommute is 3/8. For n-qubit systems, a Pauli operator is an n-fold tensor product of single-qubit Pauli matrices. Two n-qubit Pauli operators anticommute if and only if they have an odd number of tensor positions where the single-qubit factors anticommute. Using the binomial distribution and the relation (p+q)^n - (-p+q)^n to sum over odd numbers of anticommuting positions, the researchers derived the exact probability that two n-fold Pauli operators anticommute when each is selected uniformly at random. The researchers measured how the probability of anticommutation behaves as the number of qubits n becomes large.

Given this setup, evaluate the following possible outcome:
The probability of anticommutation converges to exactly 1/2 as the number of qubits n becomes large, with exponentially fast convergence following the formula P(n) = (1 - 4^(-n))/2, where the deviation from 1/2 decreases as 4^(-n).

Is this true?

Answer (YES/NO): YES